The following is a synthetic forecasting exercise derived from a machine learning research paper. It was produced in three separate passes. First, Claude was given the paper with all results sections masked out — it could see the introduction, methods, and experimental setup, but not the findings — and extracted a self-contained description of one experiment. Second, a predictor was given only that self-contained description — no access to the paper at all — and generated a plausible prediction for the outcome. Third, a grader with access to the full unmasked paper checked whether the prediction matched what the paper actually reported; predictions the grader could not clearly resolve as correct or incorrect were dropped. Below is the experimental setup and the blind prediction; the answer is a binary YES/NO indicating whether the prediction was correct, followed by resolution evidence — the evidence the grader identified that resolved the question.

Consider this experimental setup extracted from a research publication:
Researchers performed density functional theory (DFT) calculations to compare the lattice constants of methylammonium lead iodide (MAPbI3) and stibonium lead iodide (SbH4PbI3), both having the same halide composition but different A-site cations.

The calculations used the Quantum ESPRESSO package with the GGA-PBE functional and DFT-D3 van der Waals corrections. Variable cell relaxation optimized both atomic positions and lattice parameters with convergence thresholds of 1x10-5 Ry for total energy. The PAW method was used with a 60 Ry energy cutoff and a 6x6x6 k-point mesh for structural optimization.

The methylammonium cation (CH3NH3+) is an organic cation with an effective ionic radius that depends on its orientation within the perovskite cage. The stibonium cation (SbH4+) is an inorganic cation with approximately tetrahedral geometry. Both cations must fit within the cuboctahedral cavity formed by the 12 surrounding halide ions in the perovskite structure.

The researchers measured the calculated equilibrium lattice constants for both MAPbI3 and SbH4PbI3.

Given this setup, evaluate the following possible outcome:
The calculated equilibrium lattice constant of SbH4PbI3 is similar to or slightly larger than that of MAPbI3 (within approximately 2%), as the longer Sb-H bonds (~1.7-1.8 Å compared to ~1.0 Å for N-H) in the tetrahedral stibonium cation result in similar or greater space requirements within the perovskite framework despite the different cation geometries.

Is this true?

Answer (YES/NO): NO